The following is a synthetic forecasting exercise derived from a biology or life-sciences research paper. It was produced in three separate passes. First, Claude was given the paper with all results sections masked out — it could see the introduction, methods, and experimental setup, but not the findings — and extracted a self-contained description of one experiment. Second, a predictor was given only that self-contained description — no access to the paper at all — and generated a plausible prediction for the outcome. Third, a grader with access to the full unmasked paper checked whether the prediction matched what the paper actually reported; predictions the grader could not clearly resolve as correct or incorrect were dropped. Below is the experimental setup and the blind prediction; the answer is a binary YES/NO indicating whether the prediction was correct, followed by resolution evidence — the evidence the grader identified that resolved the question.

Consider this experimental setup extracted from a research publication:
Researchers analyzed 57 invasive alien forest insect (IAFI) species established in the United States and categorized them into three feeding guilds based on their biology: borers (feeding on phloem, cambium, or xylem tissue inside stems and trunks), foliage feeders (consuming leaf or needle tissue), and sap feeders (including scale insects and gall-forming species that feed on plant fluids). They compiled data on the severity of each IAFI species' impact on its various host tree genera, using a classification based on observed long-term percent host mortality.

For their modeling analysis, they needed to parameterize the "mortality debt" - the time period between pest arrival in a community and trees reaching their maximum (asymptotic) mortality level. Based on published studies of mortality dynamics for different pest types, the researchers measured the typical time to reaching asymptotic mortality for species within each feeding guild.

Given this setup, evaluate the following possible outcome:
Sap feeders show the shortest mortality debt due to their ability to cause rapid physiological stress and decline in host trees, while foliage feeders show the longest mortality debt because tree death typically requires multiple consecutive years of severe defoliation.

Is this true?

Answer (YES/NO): NO